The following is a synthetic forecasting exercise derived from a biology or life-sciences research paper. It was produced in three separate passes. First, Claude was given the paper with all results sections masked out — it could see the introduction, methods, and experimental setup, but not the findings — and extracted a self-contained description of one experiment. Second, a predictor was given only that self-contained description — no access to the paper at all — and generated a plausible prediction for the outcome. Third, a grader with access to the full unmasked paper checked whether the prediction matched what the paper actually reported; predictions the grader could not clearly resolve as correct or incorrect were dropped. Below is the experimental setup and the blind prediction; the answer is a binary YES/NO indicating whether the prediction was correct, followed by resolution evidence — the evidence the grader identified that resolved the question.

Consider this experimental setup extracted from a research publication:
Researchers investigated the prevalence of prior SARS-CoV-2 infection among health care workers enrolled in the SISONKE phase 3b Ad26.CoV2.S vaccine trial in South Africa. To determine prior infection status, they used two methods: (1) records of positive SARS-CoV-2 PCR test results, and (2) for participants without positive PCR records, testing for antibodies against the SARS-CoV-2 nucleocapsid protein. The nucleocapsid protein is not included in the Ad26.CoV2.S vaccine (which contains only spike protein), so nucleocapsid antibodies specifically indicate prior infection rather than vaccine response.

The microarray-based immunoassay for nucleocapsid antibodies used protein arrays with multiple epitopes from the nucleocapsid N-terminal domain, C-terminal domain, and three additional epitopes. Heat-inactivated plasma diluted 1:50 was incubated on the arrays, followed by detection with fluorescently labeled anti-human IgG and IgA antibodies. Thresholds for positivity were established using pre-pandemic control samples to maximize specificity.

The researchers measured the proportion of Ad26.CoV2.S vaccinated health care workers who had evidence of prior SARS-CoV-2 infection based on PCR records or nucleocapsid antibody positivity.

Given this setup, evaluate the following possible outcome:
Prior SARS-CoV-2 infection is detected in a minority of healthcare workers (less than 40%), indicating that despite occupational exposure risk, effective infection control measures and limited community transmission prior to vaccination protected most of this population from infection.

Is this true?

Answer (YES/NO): NO